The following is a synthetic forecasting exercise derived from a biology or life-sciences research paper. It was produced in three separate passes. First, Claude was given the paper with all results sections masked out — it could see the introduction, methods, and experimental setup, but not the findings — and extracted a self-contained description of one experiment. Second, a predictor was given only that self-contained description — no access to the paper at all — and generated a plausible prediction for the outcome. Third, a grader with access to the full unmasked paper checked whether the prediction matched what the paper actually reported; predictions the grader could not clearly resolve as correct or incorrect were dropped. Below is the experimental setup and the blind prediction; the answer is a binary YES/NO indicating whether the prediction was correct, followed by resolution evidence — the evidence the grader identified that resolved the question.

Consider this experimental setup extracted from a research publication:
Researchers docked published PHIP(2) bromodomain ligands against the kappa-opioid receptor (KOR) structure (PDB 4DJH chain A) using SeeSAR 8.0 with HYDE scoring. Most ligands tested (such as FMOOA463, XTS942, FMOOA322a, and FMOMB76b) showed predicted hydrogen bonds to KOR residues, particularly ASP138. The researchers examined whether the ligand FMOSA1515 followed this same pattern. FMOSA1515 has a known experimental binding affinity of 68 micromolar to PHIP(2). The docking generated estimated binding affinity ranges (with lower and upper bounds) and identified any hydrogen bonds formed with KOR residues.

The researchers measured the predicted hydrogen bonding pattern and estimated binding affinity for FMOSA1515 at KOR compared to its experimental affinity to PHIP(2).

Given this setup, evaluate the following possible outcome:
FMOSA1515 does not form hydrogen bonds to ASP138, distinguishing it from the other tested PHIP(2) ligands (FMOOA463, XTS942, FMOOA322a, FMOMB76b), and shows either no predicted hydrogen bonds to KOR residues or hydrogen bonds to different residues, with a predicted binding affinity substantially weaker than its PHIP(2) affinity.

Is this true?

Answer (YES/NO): YES